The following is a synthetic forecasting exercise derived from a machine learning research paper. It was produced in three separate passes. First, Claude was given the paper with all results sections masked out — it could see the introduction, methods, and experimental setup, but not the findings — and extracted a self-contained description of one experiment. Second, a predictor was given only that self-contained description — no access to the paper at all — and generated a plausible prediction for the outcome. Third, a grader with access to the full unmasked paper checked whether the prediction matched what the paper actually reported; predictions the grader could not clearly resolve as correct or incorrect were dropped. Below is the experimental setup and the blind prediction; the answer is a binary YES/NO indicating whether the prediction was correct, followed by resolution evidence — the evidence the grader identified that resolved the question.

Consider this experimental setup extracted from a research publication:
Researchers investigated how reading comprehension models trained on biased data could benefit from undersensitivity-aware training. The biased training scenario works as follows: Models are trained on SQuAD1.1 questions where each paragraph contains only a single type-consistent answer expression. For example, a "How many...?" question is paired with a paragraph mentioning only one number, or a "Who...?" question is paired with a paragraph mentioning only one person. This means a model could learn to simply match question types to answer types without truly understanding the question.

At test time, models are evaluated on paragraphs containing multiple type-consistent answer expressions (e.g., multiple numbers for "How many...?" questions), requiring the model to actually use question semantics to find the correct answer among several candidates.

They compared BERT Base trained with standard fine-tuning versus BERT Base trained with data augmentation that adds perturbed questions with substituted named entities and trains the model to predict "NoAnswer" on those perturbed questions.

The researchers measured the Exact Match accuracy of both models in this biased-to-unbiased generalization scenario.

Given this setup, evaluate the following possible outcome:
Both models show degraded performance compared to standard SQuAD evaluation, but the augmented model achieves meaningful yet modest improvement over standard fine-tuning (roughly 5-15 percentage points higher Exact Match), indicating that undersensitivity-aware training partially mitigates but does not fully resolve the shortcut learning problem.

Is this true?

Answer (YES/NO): NO